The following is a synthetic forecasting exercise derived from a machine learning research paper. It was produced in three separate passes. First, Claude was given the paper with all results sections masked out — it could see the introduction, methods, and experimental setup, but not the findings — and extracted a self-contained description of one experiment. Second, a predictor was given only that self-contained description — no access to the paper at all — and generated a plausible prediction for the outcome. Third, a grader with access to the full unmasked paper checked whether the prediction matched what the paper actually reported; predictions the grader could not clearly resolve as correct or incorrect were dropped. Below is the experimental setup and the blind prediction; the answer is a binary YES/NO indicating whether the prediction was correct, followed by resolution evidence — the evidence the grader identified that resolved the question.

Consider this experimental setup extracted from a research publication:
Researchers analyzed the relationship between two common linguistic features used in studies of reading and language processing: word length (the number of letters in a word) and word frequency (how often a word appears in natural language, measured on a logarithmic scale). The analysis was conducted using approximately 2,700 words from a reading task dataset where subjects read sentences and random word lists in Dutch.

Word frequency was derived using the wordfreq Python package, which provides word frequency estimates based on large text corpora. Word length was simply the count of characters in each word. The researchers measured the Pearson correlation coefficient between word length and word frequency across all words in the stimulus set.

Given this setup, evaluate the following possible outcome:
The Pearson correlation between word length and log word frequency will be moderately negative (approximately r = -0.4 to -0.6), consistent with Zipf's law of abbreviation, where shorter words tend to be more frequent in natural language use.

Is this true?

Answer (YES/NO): YES